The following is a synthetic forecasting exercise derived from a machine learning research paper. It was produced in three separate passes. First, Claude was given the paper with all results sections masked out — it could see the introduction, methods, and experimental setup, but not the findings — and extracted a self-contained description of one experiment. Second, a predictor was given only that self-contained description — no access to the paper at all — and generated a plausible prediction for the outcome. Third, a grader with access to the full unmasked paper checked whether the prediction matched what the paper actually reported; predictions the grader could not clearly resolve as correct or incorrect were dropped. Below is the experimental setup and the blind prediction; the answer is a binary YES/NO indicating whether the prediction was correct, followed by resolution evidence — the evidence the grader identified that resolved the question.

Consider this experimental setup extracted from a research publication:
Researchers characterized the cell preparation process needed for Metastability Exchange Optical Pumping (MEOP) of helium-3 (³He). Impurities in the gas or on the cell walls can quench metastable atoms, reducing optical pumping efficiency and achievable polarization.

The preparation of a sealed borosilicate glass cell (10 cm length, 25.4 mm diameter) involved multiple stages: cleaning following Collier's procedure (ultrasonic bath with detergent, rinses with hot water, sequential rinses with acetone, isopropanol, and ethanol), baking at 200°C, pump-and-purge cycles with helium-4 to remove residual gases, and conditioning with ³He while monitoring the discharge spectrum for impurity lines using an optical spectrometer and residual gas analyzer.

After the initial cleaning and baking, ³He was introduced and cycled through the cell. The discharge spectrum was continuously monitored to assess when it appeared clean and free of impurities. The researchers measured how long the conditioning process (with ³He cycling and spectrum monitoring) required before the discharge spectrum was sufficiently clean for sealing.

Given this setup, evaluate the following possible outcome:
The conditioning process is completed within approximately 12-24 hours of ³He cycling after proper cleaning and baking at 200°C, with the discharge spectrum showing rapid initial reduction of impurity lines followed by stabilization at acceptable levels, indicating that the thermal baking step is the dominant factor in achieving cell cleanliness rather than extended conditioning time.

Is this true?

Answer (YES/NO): NO